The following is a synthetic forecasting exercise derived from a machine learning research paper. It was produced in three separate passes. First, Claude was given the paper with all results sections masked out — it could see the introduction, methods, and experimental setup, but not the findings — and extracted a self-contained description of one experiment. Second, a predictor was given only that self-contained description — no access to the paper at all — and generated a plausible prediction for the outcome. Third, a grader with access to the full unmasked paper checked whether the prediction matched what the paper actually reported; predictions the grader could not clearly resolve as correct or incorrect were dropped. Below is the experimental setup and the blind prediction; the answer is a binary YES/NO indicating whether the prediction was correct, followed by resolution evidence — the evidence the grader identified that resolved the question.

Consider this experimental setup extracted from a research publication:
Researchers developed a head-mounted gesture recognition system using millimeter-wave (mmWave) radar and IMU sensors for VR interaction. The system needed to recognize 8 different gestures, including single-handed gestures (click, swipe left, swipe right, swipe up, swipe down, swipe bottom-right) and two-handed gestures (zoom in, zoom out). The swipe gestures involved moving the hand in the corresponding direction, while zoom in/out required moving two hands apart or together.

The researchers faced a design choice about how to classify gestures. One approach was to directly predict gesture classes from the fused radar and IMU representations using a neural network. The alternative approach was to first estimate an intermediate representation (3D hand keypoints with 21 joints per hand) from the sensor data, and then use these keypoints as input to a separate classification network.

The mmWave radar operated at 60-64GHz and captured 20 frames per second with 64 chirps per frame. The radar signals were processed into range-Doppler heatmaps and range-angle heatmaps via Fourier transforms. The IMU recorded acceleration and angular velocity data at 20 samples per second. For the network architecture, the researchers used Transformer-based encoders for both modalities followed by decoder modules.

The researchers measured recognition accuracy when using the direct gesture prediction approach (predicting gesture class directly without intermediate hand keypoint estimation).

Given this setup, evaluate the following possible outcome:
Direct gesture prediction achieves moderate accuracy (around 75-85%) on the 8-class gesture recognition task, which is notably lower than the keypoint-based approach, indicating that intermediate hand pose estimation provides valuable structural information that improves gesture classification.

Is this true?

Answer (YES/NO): NO